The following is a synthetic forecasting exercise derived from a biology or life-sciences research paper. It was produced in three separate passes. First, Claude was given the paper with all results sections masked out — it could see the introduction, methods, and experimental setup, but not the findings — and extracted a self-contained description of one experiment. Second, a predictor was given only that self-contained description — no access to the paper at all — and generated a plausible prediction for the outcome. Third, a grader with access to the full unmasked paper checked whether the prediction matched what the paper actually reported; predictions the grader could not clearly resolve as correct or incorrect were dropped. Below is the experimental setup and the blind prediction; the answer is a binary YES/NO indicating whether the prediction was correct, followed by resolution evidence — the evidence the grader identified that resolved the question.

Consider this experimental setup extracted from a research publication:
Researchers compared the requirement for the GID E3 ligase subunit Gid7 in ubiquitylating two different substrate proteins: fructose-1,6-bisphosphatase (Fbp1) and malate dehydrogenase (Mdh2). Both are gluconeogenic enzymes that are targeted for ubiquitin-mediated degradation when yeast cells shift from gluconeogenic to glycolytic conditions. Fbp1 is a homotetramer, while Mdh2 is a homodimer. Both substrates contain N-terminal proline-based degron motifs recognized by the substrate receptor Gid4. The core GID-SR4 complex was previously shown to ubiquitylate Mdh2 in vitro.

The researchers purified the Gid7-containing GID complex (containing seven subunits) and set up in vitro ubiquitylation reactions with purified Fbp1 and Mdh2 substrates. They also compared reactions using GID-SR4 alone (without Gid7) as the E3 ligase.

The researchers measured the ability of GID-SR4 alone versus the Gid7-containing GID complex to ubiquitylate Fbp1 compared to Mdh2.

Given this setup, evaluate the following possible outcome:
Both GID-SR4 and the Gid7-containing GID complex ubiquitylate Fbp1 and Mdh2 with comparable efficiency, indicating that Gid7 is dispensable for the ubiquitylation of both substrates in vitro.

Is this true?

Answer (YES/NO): NO